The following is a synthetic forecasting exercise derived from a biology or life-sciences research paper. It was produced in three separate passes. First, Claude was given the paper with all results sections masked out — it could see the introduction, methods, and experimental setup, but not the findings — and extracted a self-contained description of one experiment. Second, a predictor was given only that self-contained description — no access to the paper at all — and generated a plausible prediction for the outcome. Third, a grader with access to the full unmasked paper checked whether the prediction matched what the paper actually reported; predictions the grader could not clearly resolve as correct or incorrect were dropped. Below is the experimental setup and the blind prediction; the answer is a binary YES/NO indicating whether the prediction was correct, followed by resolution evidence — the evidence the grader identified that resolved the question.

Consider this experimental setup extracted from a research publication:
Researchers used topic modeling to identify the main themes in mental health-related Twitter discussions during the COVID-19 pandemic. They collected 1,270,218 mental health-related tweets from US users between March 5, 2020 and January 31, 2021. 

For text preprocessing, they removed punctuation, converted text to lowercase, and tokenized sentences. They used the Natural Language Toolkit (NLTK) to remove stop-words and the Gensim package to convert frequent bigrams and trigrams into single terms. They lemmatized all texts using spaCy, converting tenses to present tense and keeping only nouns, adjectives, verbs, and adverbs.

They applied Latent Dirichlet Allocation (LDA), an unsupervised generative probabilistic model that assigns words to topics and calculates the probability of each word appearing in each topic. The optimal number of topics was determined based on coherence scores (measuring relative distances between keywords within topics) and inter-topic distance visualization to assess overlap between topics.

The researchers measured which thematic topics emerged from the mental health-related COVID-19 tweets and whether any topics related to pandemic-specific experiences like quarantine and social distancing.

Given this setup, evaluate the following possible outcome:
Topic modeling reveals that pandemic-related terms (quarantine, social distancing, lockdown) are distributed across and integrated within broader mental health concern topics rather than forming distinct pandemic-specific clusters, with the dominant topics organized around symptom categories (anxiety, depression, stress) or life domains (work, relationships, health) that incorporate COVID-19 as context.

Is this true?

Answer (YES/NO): NO